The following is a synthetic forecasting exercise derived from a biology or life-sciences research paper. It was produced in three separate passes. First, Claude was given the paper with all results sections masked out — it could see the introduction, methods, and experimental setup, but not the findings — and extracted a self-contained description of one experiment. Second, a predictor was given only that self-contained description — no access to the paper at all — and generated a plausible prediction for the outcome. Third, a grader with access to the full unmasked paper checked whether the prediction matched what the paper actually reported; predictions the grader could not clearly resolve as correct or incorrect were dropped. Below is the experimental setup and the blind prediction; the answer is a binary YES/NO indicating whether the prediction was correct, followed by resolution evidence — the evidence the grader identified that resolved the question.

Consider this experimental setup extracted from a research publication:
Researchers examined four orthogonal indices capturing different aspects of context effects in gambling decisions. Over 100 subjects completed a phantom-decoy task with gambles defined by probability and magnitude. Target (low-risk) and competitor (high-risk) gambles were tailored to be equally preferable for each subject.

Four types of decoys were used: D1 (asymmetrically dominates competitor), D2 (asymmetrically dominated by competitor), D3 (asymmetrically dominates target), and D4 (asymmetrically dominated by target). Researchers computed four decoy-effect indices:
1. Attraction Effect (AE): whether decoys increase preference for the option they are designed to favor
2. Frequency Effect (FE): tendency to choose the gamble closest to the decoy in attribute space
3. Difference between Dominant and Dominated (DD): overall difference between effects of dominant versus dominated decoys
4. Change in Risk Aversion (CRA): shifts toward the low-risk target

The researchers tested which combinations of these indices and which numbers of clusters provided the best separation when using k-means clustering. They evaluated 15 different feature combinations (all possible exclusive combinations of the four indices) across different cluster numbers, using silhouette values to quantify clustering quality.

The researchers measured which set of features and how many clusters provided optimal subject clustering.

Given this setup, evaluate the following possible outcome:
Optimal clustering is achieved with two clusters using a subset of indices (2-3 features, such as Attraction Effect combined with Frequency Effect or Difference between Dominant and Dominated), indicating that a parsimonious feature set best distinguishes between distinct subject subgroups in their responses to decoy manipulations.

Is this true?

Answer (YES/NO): NO